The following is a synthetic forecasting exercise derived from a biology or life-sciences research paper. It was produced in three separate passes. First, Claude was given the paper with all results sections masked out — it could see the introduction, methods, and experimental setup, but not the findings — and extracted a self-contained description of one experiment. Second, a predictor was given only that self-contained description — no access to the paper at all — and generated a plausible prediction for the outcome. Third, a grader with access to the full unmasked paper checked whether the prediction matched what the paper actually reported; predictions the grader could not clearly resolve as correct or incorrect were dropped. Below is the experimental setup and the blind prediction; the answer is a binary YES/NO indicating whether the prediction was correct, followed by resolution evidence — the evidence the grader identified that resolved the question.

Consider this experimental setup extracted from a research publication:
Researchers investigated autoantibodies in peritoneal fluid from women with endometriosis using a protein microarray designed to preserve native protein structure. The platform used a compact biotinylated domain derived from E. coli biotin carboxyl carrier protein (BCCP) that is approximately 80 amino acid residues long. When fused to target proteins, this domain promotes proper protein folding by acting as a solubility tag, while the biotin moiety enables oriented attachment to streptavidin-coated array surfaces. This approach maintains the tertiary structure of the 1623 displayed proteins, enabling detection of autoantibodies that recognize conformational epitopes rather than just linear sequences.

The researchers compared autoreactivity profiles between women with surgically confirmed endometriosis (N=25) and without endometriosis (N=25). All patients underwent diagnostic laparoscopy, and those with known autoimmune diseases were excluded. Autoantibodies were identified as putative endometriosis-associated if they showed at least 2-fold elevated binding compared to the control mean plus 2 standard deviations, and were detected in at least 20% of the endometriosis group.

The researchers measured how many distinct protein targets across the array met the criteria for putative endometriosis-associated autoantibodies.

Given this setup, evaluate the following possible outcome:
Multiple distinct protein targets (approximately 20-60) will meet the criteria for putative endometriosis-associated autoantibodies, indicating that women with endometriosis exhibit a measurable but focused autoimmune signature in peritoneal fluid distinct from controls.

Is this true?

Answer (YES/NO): NO